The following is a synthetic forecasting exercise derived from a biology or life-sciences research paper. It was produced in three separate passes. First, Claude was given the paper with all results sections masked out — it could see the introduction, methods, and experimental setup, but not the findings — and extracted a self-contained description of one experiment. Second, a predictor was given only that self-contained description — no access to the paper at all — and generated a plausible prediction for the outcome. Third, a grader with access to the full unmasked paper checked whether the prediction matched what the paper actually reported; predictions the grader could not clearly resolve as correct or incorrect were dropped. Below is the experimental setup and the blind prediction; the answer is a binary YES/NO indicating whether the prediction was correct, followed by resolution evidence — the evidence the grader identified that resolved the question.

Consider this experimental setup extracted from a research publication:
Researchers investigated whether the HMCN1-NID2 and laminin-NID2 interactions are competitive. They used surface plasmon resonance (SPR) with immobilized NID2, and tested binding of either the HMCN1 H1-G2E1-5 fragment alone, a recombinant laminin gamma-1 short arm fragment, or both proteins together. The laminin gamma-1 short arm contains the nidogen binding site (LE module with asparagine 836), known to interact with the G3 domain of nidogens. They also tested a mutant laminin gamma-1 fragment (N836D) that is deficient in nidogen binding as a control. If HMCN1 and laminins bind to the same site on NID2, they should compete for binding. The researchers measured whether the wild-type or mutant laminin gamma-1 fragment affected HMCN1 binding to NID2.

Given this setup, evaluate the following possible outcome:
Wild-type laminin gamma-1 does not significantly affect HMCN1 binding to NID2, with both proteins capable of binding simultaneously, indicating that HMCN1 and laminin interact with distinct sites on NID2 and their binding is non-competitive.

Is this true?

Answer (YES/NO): NO